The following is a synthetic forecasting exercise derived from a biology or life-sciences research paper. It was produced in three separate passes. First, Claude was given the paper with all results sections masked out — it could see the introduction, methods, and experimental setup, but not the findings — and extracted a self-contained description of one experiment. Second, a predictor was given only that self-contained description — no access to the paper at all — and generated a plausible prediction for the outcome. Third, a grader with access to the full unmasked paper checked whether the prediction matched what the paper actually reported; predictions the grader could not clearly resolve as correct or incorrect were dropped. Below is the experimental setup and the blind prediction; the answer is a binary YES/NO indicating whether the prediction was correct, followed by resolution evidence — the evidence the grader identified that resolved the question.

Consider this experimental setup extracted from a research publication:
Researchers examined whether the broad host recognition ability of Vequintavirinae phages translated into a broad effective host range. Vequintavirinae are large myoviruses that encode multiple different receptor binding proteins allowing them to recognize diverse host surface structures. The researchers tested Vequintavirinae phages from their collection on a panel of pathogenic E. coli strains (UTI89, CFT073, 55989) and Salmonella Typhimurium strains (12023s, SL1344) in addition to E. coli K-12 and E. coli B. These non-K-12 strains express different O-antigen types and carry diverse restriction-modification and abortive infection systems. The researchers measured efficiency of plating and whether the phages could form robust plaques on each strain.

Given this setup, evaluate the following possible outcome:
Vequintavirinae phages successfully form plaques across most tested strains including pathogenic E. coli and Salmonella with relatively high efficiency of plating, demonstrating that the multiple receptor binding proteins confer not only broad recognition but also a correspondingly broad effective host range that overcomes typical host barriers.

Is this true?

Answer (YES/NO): NO